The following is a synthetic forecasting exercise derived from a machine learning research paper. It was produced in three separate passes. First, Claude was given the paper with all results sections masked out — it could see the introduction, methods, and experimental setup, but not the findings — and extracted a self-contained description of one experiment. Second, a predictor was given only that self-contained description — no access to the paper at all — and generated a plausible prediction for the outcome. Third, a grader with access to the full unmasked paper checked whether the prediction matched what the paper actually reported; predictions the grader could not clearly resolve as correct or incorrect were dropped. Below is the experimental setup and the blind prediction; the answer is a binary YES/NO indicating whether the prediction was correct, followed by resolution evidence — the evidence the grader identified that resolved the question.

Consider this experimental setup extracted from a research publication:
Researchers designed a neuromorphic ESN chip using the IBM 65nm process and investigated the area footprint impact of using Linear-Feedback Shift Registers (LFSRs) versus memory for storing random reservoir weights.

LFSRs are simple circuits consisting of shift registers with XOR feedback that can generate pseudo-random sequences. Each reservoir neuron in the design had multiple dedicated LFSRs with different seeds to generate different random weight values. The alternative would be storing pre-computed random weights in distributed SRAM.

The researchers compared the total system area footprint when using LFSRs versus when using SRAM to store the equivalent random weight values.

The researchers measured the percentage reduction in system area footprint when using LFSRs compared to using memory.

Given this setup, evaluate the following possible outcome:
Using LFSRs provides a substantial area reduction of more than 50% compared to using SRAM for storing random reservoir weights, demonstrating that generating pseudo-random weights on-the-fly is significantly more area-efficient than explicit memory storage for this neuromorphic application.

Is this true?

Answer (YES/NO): NO